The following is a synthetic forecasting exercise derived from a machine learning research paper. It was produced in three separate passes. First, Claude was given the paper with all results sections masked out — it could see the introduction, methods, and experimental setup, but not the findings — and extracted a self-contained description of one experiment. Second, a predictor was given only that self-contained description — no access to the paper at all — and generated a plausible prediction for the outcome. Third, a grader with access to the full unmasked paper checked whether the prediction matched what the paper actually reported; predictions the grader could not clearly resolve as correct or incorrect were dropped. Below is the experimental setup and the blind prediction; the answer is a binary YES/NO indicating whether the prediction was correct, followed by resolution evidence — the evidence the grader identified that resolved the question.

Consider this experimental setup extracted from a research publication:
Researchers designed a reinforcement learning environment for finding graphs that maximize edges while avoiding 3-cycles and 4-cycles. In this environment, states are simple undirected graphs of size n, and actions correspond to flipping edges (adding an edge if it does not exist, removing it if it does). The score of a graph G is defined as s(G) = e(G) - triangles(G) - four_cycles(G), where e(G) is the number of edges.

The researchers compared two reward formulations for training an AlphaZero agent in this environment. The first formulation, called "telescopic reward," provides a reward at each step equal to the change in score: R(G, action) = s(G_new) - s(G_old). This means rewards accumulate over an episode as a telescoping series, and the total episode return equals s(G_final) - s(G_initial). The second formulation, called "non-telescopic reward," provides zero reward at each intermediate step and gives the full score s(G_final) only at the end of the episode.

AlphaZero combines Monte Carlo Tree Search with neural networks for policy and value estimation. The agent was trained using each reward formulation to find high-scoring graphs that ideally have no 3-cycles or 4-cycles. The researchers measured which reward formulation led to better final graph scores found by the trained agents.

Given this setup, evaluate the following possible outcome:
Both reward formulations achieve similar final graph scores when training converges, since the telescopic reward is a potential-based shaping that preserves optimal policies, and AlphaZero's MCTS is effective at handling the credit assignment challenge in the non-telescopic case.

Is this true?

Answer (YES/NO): NO